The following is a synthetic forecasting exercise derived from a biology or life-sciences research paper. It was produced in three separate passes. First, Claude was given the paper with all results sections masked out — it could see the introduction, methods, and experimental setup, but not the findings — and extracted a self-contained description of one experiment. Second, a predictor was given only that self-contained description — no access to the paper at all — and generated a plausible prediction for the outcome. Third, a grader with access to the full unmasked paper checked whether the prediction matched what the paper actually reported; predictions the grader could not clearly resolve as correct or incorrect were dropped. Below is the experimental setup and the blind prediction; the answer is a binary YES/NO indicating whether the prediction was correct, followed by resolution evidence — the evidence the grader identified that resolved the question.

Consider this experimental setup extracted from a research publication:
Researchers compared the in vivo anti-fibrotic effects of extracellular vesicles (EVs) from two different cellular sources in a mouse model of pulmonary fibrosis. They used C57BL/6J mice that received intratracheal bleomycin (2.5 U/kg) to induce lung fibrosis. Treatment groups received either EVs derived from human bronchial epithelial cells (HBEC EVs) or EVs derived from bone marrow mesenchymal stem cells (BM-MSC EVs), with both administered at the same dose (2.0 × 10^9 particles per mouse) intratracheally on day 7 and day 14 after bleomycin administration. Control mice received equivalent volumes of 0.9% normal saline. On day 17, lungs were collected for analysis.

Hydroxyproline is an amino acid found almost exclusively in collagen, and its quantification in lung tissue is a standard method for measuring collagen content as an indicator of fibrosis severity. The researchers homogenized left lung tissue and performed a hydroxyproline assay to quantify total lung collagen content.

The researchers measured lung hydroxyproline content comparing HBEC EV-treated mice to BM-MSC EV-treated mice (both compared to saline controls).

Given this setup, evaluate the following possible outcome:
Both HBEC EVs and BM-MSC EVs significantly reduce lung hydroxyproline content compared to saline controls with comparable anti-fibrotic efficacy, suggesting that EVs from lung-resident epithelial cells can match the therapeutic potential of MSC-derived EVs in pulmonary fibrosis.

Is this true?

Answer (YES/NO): NO